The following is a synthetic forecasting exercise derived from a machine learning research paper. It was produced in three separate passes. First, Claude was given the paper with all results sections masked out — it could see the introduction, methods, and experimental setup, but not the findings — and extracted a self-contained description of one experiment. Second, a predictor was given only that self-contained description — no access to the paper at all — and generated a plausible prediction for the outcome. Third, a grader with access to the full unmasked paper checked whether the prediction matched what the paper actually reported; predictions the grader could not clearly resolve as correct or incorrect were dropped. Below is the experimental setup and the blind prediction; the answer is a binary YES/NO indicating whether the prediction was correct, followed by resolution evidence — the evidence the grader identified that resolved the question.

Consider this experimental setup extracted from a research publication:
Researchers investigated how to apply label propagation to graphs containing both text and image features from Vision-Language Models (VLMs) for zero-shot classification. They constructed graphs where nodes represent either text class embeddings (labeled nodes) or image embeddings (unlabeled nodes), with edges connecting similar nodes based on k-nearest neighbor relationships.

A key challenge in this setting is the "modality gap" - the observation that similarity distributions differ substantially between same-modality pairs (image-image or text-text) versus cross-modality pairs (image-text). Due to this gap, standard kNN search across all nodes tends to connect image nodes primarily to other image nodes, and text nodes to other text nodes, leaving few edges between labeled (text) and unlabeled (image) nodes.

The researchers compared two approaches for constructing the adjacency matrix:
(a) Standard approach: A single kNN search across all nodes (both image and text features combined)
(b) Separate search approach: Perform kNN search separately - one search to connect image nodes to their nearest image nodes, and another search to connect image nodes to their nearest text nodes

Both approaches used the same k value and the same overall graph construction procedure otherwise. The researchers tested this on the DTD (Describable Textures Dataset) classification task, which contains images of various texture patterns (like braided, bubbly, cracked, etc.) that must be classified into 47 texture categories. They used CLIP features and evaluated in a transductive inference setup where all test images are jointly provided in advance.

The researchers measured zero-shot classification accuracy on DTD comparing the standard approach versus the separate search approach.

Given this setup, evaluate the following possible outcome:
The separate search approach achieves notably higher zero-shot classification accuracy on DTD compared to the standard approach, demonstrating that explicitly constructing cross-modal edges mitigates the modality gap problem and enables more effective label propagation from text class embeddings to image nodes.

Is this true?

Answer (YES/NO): YES